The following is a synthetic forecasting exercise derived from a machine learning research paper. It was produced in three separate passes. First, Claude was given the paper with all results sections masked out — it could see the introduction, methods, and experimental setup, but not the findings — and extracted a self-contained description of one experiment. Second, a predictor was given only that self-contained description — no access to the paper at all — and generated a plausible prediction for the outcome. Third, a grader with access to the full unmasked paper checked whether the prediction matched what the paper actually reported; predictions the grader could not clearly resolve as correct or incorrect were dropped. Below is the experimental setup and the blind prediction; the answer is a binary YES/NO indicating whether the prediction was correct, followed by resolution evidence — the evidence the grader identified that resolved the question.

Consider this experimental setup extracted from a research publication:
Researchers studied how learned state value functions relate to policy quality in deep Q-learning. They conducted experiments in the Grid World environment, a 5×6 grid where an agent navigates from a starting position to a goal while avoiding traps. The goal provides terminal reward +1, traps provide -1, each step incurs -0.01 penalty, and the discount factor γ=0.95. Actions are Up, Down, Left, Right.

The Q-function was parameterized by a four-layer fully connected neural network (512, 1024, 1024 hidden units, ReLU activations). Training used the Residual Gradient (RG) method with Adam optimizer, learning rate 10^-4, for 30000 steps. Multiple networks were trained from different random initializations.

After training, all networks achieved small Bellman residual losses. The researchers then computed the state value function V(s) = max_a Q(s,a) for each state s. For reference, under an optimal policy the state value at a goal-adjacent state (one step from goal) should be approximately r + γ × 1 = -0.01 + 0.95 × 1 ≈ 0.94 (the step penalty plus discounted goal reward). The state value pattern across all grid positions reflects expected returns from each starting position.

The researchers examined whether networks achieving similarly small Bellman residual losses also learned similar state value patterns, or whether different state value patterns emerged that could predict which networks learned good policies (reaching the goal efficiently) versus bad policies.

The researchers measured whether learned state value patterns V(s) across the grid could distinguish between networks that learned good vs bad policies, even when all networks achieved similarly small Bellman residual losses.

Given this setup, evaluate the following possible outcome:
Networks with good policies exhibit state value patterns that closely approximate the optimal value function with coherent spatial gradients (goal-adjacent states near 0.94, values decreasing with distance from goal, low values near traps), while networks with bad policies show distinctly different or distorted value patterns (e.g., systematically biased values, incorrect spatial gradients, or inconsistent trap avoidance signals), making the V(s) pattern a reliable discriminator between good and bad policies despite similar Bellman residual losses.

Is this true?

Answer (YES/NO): YES